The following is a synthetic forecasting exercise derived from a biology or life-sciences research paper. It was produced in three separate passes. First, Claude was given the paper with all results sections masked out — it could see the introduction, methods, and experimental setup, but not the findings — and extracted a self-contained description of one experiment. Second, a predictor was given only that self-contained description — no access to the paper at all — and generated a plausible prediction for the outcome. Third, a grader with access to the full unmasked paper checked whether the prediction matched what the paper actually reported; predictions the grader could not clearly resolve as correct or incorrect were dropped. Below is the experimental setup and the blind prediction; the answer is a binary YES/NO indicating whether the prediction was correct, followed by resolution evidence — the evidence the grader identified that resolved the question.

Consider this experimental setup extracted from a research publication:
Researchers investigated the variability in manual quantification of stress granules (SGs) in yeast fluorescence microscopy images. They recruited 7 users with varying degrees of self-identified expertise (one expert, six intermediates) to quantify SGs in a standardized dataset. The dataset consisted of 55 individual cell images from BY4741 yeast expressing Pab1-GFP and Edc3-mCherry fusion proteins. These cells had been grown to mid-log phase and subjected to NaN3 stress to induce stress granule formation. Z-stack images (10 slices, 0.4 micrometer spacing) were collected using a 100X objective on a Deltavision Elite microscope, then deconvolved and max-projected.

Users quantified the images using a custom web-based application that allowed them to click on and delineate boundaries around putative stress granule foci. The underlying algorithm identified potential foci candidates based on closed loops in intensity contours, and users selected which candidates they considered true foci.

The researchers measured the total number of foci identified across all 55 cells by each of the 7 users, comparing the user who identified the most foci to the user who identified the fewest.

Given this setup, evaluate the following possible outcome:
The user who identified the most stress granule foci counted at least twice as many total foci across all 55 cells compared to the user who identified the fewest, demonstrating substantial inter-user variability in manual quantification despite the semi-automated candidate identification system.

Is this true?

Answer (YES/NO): YES